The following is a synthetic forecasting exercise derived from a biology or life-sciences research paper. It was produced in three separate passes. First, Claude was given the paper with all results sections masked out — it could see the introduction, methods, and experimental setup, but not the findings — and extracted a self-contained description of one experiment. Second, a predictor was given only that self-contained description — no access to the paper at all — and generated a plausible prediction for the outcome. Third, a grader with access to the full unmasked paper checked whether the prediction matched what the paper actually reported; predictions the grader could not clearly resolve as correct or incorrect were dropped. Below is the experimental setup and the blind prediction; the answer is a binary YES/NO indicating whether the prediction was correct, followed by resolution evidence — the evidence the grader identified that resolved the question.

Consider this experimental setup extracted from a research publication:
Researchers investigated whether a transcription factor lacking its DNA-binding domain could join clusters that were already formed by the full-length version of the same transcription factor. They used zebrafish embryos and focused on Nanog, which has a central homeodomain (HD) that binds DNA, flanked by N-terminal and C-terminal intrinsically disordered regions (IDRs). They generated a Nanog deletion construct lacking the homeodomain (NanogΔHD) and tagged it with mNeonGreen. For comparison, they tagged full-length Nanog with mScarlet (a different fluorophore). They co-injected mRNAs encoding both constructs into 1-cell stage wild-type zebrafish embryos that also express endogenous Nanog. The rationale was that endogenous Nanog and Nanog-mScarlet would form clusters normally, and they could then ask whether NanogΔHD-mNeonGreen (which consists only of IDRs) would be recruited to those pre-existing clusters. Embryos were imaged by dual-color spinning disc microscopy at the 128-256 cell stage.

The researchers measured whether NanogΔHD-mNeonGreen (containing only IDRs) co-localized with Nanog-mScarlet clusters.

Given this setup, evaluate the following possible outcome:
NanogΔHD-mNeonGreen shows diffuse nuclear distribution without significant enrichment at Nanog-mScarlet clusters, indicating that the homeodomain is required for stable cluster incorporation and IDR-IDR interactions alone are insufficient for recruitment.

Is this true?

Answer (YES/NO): YES